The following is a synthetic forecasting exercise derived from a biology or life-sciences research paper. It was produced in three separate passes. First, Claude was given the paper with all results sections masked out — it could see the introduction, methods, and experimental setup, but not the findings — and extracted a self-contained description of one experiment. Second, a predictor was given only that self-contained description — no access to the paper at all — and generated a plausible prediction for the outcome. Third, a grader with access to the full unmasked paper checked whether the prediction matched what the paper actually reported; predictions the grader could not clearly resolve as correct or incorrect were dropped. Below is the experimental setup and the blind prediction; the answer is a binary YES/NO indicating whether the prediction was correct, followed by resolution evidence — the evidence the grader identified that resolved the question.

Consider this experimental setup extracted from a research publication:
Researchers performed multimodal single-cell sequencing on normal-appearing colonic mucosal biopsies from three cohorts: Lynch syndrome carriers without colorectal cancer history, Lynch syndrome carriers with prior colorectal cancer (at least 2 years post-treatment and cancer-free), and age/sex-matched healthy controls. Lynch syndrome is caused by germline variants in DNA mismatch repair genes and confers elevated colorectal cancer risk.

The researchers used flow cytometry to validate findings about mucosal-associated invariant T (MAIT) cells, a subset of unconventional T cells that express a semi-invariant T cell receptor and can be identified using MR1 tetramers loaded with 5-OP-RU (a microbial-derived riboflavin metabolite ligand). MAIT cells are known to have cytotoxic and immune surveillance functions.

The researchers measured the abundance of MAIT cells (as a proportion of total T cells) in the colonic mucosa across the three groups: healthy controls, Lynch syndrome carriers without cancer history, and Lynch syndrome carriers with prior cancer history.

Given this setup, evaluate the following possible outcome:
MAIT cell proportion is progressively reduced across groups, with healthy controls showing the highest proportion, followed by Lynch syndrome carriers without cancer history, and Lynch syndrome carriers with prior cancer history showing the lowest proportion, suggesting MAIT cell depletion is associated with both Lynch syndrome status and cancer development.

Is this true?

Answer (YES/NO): NO